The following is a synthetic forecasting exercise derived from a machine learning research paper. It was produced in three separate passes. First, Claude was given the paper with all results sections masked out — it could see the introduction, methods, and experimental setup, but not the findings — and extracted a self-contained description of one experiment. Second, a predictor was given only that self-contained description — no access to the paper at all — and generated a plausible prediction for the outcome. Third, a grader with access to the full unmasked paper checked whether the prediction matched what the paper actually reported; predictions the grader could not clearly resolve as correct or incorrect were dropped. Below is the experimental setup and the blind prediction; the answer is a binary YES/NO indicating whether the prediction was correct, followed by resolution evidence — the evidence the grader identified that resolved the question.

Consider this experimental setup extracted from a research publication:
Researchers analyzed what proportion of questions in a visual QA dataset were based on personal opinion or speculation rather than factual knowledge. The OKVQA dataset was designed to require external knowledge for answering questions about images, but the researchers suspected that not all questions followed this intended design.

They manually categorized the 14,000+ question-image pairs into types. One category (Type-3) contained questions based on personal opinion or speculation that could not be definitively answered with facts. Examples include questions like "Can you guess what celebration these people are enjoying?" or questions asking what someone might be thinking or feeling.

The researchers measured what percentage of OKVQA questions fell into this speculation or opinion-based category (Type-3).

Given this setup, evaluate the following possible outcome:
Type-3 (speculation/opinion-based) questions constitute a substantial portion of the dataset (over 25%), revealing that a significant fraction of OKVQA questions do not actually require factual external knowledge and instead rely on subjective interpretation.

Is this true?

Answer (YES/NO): NO